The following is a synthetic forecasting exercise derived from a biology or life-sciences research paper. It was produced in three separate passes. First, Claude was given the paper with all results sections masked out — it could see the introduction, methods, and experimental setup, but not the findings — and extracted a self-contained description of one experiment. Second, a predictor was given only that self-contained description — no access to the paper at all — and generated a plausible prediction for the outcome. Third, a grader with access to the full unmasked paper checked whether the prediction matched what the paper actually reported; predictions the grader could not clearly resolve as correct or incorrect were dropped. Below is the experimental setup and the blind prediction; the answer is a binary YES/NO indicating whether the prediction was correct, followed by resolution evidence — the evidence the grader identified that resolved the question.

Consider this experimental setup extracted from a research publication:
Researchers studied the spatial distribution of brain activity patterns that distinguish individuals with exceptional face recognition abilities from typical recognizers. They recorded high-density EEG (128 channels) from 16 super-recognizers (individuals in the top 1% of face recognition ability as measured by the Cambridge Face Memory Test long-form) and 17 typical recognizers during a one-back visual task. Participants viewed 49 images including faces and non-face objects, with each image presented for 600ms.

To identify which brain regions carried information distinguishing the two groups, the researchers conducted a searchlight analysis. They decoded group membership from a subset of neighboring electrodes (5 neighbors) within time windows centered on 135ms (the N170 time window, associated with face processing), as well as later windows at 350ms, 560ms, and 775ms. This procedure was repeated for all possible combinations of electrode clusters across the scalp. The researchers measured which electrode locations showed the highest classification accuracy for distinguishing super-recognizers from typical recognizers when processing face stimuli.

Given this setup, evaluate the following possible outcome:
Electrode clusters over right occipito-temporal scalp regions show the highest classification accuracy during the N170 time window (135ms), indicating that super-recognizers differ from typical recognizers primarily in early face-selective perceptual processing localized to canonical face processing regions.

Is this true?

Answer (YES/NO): YES